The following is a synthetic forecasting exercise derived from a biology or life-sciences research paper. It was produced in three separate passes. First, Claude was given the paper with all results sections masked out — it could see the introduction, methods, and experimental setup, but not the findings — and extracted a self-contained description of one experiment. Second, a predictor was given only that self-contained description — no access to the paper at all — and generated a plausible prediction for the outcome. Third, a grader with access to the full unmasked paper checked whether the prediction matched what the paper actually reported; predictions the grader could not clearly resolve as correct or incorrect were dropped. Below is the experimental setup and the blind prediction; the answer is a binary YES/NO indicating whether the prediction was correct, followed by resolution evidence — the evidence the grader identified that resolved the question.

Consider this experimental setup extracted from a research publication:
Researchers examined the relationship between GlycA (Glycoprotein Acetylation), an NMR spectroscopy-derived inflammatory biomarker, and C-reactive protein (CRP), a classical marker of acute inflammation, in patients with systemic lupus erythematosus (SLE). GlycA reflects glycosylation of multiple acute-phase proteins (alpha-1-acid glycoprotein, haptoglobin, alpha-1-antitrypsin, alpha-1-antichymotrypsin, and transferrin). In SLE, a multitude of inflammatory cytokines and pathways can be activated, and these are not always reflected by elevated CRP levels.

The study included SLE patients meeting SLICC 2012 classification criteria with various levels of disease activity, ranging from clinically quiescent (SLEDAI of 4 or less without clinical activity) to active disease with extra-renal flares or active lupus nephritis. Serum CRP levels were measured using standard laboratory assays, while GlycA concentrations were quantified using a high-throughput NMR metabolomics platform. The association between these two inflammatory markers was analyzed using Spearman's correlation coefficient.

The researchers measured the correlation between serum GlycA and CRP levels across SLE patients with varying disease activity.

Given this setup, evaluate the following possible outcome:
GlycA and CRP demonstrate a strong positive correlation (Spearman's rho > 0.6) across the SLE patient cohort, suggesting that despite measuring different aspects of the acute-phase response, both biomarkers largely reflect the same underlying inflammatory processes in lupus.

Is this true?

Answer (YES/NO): NO